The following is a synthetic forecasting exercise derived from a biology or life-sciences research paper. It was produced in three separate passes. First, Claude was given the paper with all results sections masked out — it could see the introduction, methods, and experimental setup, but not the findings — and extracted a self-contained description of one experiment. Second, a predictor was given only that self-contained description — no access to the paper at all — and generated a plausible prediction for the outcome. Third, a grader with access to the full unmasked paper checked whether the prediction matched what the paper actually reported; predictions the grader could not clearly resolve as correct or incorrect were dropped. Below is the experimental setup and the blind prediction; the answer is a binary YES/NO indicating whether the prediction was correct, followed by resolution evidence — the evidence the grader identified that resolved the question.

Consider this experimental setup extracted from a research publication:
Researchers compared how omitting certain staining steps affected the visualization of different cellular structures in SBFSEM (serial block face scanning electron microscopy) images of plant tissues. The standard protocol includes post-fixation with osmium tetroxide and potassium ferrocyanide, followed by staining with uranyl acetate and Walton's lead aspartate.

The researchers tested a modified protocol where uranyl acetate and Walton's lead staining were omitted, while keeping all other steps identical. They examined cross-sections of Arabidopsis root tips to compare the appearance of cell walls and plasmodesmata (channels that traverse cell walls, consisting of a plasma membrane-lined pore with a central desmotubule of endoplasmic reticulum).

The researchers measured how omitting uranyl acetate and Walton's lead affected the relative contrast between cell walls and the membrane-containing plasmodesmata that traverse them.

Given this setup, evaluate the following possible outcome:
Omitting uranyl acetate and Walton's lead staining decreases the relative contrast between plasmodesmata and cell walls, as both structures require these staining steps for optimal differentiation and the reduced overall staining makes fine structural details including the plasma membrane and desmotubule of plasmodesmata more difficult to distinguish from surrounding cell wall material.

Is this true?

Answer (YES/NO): NO